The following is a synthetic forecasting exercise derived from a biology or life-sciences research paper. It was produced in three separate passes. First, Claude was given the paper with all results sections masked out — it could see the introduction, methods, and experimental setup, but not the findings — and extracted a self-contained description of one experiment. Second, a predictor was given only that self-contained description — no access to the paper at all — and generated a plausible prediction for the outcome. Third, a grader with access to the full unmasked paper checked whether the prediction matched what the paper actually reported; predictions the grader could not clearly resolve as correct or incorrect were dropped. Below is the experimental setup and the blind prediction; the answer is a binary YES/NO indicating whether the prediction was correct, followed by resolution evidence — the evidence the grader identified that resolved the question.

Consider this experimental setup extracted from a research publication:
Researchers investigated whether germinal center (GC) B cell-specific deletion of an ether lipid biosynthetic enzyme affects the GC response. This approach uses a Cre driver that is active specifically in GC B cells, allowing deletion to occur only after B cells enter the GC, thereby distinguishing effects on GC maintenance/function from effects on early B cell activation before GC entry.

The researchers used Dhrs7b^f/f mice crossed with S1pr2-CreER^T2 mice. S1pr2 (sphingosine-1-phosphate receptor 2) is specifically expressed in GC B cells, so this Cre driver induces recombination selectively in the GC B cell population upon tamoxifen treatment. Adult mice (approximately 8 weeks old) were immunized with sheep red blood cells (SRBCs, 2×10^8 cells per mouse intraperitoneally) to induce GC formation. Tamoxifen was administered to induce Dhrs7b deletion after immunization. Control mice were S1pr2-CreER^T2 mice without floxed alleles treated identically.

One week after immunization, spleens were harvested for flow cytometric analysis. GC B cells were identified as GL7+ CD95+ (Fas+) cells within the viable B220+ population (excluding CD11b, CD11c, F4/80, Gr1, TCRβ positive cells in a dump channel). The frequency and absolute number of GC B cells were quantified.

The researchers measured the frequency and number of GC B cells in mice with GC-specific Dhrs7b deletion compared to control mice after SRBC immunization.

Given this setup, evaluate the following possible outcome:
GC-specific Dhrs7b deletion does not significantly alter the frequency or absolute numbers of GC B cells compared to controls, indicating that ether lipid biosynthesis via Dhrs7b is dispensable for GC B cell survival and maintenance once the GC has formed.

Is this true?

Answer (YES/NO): NO